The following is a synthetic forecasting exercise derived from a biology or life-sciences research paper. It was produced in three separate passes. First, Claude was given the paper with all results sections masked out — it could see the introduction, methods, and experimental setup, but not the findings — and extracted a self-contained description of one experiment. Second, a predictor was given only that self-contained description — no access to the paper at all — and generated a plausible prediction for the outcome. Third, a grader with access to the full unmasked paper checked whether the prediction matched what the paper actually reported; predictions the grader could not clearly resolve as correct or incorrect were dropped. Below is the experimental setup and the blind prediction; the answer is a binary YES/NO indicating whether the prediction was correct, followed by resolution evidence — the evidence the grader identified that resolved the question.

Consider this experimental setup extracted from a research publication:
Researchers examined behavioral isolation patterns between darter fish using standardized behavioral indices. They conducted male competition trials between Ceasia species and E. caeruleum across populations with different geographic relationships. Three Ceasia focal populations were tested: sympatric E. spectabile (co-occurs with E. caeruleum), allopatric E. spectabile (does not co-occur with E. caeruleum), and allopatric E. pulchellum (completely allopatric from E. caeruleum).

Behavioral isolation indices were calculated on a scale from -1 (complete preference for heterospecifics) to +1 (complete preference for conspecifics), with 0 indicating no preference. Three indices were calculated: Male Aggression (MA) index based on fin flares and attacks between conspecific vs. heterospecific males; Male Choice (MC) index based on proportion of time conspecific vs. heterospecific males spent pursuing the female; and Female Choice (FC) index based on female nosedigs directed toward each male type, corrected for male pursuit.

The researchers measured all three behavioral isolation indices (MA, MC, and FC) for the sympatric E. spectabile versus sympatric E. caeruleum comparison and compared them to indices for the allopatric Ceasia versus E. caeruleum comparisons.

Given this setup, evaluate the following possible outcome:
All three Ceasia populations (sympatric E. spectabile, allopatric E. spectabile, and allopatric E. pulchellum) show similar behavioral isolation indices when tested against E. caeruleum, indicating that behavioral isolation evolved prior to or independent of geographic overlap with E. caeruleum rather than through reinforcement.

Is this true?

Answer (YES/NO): NO